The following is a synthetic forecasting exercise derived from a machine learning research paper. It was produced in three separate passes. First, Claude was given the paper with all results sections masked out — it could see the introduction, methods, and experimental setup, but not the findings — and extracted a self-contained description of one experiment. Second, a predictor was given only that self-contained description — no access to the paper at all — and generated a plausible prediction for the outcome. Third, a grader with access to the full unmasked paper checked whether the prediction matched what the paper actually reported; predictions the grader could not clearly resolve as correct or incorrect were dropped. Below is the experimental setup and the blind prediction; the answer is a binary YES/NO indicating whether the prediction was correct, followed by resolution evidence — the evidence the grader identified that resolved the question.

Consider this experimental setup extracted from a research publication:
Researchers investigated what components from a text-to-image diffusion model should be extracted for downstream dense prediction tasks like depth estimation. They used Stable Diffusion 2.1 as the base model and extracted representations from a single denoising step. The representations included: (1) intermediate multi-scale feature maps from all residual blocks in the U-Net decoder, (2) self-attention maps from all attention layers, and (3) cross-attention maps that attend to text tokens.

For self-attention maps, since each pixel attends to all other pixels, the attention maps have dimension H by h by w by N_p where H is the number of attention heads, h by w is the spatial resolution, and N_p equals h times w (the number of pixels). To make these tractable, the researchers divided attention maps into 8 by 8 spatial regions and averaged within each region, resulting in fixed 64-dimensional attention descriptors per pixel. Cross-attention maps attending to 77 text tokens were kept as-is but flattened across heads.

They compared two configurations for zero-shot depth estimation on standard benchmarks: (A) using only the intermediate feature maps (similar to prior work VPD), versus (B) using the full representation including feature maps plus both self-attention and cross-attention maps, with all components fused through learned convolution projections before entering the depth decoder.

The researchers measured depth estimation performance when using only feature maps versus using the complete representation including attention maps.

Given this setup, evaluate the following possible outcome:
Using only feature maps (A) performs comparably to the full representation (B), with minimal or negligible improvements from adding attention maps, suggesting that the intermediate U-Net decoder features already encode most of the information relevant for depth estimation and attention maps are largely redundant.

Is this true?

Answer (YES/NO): NO